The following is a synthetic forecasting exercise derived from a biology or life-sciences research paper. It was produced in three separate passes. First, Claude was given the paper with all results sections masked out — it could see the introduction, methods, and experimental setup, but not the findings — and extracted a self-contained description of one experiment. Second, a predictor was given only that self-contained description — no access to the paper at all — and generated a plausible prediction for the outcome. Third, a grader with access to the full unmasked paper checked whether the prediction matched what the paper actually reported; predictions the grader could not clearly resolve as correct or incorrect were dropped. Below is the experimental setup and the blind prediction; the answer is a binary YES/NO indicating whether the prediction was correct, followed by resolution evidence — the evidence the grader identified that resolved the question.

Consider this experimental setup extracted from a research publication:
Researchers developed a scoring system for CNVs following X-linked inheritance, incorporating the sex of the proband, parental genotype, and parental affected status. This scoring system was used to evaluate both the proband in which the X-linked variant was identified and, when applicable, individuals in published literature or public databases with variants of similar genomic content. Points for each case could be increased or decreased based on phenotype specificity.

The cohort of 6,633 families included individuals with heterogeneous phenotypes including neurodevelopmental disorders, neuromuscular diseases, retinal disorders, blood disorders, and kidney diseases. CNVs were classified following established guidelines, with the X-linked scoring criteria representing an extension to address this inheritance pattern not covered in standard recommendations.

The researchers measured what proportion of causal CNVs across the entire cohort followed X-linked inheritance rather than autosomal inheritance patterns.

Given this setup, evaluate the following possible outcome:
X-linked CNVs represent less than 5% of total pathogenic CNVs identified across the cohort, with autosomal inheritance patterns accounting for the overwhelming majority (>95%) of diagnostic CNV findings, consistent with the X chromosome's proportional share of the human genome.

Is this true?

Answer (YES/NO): NO